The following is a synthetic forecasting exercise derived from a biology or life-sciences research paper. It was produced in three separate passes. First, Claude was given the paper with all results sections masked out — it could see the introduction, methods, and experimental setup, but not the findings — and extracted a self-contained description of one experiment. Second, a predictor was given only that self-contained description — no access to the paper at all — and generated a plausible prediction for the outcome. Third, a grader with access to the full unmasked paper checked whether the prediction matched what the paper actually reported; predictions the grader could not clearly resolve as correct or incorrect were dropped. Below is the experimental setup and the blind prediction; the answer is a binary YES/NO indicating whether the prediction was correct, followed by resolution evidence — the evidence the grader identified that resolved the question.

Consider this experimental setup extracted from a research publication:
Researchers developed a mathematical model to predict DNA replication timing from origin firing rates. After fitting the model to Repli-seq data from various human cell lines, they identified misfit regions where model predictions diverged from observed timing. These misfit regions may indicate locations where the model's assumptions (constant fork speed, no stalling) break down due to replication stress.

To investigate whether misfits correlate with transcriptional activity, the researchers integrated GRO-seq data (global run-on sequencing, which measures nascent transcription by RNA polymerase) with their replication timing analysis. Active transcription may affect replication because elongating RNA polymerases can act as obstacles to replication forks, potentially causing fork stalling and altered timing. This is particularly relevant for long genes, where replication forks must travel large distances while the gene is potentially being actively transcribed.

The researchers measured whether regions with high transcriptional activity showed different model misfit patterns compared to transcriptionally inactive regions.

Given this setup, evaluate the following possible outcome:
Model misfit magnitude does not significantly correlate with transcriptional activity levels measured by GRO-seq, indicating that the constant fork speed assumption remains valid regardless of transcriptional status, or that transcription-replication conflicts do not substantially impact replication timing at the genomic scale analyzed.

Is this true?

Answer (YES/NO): NO